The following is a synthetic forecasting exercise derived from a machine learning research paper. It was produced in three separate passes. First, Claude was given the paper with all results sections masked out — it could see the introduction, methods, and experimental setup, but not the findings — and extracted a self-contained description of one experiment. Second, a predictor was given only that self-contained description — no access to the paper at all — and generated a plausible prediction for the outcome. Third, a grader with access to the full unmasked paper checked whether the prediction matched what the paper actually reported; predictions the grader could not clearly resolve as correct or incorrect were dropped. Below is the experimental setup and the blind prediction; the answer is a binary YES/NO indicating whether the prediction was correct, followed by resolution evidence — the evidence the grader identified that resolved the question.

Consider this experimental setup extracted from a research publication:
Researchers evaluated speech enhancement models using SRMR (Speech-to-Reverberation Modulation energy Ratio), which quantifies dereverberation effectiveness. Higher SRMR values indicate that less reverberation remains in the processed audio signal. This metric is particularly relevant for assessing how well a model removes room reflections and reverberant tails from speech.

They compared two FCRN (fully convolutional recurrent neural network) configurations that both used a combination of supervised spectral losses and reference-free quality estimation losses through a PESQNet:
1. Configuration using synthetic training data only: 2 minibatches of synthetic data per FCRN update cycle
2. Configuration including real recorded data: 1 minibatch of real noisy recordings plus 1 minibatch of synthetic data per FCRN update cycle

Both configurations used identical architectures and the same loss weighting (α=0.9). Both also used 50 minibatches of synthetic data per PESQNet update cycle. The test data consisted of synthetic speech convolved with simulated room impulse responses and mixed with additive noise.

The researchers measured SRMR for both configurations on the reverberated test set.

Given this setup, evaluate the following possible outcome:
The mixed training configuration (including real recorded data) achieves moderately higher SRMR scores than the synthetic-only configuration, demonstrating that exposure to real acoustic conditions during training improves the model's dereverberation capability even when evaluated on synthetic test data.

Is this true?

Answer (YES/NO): NO